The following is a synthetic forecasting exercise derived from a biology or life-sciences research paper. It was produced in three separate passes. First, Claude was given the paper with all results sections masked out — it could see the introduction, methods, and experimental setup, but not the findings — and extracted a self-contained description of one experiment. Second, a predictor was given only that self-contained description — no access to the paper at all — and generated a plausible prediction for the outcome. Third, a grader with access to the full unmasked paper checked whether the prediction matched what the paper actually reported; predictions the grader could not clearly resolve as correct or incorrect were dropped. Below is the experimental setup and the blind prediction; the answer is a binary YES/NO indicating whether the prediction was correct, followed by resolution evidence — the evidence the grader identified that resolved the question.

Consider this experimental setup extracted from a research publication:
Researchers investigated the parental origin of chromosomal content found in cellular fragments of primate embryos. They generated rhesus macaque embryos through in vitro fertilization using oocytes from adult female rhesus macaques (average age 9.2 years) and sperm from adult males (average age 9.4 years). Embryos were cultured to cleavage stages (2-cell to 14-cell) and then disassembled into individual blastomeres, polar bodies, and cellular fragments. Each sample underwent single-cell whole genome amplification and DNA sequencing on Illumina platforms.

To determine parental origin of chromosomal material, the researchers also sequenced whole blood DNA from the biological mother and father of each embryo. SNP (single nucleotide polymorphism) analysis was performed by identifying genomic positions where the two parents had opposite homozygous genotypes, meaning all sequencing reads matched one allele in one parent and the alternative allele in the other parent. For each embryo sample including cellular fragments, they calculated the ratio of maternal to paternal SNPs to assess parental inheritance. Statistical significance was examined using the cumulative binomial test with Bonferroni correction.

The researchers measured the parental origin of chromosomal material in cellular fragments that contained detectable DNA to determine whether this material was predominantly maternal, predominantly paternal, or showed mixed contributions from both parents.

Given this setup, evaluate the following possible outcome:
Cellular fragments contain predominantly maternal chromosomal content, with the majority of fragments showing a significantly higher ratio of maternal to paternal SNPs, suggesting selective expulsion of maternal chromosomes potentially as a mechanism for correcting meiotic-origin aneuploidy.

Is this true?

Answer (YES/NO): NO